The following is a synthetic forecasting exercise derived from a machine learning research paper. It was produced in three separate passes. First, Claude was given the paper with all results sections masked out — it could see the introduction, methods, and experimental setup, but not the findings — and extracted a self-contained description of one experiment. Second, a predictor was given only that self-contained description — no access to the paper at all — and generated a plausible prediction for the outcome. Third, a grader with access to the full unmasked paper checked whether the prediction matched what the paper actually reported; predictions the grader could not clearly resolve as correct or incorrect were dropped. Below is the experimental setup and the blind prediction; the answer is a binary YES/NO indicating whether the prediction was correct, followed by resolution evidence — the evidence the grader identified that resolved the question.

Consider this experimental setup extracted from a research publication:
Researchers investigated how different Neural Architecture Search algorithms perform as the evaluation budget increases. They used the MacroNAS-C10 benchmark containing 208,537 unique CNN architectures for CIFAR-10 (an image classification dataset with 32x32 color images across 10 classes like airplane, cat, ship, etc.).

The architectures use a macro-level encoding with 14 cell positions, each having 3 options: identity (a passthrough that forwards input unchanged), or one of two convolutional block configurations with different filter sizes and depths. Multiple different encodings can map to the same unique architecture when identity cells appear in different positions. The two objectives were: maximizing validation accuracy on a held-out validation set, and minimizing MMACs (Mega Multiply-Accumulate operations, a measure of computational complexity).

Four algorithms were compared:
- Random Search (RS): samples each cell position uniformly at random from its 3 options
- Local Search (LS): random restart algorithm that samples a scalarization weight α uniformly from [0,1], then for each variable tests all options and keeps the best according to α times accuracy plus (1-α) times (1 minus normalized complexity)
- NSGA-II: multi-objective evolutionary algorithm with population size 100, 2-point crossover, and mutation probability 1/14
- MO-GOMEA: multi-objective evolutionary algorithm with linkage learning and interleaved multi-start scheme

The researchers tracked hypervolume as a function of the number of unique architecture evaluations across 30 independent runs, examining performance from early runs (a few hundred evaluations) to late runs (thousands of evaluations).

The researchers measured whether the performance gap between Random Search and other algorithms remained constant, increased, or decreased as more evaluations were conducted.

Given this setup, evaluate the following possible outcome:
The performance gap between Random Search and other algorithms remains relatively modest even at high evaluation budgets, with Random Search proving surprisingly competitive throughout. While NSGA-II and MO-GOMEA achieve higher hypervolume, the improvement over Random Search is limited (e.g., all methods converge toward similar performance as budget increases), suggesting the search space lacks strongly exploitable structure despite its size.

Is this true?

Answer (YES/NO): NO